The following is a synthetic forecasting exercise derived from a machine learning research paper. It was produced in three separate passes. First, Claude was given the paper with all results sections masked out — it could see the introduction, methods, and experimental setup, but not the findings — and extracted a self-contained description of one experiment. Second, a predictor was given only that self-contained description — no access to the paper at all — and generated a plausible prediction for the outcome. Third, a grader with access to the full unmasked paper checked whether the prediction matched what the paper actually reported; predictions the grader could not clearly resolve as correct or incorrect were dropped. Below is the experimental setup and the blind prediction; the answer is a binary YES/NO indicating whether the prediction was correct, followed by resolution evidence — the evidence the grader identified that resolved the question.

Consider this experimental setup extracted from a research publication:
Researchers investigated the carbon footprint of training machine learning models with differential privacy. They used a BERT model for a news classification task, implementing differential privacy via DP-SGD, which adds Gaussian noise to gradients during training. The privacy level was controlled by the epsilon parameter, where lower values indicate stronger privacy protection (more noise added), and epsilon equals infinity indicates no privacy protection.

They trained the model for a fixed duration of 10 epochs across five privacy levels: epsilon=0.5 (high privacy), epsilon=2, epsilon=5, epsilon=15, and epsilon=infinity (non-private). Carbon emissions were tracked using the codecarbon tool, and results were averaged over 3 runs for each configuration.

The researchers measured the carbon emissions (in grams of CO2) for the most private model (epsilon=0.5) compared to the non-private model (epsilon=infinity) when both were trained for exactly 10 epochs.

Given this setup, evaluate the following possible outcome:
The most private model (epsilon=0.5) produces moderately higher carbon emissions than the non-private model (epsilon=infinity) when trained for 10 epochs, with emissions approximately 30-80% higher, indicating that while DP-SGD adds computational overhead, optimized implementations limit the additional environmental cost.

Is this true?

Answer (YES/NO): NO